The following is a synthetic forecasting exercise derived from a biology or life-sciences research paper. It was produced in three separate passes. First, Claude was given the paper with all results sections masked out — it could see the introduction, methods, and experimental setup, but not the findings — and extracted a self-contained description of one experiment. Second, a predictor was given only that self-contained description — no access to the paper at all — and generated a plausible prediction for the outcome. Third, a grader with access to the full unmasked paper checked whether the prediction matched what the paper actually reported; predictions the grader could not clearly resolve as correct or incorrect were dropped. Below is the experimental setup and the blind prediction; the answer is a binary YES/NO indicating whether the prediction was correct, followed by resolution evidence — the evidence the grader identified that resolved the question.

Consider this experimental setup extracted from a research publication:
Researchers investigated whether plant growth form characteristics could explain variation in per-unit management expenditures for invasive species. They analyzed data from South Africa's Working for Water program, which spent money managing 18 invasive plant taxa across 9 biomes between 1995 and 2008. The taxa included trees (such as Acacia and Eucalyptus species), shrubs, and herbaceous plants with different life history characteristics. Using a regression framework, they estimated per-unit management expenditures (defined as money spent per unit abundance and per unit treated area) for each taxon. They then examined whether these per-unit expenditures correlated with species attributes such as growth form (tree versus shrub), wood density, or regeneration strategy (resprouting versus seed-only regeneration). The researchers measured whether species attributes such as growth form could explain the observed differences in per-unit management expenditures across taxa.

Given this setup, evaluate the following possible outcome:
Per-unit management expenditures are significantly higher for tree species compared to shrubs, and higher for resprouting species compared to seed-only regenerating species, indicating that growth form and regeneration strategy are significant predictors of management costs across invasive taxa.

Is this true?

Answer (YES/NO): NO